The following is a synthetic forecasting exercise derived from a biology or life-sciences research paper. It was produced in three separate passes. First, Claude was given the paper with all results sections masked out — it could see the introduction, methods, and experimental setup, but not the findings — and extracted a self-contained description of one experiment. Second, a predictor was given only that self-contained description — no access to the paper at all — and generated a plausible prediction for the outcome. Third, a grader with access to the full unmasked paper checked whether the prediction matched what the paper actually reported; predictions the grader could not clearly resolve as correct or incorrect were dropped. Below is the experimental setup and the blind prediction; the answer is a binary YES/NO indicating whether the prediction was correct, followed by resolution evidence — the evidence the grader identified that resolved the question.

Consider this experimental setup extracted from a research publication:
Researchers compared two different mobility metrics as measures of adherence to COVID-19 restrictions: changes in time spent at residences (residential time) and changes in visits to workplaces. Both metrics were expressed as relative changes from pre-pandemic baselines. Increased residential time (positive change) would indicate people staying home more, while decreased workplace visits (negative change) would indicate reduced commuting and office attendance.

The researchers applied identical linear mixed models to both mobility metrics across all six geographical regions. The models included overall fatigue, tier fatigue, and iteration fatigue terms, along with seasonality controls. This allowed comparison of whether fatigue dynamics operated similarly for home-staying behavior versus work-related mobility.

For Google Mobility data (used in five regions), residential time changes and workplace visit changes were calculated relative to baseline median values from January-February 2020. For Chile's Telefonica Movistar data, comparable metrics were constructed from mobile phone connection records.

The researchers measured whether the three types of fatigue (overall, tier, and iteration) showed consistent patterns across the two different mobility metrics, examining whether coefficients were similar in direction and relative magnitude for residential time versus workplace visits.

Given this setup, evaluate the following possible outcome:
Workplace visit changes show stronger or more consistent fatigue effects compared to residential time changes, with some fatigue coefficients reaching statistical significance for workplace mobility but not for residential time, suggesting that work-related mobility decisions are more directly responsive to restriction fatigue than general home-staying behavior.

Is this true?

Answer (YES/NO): NO